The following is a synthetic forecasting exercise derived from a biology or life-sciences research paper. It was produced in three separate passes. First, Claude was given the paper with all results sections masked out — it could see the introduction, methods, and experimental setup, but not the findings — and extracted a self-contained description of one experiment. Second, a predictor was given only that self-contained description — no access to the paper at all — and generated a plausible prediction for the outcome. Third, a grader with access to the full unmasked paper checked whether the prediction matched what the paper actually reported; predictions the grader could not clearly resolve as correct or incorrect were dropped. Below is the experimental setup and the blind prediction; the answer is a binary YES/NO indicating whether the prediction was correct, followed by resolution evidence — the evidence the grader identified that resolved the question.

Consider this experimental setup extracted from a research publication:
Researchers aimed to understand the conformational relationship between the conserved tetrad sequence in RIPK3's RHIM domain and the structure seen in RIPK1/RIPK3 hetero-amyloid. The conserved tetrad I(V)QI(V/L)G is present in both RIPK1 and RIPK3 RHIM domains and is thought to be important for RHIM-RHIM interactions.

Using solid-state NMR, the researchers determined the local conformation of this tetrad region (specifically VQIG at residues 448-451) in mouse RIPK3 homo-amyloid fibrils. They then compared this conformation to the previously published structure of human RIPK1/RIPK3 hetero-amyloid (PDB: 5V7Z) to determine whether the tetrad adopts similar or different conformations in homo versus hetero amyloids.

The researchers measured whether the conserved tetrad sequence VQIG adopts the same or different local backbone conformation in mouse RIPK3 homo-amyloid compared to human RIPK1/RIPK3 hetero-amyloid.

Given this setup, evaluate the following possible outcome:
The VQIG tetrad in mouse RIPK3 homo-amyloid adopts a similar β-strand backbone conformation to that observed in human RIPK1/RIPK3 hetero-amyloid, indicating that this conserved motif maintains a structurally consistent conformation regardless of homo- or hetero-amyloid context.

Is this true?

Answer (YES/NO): YES